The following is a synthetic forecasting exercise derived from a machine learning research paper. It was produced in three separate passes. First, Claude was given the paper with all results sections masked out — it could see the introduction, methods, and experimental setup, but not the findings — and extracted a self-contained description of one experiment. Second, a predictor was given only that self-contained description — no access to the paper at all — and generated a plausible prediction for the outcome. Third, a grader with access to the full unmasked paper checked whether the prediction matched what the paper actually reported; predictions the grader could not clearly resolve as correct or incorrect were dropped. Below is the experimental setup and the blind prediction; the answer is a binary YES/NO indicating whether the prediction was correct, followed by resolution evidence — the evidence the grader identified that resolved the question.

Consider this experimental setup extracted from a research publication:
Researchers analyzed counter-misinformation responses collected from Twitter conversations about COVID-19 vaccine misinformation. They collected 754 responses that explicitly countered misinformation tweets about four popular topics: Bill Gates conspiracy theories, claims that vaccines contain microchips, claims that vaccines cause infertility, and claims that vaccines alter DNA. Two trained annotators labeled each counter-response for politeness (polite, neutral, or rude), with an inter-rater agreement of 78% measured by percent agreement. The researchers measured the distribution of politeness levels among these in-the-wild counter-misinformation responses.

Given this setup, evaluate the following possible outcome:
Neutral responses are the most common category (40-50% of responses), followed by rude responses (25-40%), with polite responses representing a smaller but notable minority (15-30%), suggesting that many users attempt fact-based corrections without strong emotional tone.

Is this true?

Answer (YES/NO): NO